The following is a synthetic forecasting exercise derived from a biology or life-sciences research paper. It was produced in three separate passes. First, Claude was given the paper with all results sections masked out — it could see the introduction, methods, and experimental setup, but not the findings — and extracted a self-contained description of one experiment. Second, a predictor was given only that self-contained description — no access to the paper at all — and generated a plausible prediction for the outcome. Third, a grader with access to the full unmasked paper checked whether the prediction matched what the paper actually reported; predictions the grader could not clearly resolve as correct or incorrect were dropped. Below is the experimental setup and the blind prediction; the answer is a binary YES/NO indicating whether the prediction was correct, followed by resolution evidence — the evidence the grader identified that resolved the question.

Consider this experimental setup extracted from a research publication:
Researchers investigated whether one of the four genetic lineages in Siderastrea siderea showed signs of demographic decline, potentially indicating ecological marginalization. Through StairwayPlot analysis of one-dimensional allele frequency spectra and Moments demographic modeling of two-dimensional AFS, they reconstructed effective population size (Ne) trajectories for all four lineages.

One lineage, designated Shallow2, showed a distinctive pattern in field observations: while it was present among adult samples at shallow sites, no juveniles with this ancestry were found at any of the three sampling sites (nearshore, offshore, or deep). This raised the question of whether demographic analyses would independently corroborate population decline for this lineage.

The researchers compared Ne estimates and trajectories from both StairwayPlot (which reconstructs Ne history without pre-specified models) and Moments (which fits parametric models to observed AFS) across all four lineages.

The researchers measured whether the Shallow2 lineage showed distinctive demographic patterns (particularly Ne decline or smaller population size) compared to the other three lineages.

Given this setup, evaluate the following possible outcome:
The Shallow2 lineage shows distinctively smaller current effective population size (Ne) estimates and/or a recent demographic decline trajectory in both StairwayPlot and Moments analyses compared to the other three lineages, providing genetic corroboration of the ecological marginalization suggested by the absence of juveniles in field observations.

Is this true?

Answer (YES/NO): YES